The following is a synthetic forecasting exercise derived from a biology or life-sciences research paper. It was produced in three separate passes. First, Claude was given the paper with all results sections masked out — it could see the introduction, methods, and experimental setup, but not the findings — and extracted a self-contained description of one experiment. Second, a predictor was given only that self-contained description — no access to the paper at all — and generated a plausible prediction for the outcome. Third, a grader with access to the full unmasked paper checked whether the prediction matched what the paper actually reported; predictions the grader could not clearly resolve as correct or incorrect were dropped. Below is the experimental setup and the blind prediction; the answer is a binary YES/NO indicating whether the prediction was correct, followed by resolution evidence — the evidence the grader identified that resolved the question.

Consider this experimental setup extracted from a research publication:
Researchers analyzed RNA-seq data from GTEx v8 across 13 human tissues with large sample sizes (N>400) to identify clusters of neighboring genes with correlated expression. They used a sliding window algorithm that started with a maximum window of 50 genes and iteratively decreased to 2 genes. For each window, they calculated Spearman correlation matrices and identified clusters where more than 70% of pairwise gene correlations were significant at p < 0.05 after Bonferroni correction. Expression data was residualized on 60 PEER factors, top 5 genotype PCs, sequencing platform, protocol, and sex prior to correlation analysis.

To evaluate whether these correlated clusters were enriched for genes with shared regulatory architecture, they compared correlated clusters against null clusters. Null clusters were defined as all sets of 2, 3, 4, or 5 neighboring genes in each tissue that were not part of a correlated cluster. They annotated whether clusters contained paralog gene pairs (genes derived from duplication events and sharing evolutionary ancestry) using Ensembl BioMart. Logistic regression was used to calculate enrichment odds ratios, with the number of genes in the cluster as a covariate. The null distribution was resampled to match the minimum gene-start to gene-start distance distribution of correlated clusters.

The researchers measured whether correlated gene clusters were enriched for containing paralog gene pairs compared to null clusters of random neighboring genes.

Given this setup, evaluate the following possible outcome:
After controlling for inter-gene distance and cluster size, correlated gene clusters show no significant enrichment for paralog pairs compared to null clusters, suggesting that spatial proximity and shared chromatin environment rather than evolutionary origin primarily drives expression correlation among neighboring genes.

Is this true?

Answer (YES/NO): NO